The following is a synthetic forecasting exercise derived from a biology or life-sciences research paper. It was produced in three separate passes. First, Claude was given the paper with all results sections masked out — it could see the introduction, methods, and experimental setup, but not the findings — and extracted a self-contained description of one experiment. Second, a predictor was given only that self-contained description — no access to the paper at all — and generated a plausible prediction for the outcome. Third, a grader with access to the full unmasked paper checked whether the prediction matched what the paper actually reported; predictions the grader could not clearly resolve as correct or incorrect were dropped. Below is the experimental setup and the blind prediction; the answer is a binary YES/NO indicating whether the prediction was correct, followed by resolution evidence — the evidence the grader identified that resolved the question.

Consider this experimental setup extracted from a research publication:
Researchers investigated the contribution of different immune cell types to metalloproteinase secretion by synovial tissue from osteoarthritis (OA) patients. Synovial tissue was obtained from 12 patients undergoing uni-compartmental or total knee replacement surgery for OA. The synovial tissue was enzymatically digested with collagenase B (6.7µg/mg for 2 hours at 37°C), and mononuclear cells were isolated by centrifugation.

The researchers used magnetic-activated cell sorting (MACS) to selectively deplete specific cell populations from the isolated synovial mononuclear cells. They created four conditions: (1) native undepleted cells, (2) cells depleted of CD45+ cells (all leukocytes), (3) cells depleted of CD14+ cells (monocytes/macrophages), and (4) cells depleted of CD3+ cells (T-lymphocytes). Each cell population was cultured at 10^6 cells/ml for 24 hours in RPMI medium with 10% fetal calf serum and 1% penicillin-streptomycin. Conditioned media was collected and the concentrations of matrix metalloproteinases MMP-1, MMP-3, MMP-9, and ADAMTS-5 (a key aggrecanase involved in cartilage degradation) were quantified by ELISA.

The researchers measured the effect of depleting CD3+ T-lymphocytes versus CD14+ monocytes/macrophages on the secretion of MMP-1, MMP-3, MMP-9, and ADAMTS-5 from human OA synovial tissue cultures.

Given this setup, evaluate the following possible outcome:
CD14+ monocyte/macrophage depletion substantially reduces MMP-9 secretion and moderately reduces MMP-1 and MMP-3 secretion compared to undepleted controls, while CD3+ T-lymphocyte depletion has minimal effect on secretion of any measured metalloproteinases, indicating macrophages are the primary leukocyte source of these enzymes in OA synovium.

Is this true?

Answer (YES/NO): NO